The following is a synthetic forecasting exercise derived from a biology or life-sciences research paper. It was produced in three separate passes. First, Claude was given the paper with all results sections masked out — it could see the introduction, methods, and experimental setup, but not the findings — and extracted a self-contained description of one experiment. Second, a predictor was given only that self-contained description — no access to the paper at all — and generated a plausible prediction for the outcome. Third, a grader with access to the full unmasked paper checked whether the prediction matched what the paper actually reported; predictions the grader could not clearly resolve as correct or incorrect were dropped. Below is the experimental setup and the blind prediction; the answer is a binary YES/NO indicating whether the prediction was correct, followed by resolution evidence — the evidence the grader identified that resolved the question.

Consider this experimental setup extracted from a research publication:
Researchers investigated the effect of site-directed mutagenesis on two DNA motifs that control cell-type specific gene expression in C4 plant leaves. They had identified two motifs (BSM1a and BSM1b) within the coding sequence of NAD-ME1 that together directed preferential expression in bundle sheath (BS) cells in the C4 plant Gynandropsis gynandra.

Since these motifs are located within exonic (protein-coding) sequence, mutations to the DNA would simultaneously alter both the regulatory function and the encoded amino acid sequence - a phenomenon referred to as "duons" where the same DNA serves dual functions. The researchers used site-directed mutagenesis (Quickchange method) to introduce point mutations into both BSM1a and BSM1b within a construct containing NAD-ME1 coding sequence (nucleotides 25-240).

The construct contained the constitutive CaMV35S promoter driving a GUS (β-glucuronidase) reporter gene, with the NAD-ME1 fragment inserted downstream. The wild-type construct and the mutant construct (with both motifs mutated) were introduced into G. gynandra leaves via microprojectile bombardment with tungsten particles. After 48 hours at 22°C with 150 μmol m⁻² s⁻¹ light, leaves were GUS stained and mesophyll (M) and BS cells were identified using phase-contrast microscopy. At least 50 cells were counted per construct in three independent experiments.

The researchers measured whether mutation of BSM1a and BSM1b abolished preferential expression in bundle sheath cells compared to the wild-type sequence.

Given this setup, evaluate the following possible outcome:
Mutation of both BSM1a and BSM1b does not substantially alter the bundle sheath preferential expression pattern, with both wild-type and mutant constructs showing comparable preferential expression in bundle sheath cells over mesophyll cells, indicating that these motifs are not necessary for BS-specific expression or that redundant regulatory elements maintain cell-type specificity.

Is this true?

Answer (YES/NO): NO